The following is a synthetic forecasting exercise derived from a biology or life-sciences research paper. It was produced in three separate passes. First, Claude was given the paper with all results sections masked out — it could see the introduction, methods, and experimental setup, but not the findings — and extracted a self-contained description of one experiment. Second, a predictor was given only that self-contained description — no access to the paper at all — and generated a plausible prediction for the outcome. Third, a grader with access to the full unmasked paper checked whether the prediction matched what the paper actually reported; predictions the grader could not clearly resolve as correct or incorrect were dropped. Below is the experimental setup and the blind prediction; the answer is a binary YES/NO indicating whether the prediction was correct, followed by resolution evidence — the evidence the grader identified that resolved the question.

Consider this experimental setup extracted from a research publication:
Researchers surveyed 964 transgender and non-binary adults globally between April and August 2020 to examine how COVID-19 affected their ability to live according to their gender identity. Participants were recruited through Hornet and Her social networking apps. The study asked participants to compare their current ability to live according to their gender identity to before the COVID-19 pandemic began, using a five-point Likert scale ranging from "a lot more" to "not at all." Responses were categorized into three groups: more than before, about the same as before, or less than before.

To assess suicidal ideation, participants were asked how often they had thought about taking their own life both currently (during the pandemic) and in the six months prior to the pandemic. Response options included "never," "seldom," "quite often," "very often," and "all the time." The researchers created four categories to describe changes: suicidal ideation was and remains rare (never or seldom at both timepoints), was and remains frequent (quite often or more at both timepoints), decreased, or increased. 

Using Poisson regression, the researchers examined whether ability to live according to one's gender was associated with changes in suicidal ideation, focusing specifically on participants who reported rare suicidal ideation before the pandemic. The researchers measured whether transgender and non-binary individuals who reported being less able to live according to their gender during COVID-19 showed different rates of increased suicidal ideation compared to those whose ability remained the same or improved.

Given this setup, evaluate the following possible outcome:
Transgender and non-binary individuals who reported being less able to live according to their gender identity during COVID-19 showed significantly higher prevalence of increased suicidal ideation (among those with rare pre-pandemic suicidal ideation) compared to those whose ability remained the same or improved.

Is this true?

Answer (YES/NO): NO